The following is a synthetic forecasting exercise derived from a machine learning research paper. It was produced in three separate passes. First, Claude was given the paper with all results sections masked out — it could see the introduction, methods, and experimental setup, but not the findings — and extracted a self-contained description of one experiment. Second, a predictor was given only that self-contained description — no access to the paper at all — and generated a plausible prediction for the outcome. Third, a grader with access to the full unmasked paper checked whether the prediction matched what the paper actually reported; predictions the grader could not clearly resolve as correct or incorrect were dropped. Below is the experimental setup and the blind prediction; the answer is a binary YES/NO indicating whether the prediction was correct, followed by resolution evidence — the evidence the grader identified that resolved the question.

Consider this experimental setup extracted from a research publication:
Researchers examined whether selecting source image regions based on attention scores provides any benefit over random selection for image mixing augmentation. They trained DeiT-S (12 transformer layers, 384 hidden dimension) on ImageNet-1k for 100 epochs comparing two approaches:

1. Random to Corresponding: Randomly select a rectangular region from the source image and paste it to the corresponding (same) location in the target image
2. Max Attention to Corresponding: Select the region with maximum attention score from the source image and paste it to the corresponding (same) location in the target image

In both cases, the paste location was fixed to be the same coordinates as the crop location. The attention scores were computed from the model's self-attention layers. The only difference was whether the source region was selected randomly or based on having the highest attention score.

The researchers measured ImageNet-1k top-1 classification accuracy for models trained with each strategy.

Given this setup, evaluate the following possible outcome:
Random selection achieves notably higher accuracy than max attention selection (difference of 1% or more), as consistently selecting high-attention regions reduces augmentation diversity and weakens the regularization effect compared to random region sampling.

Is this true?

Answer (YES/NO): NO